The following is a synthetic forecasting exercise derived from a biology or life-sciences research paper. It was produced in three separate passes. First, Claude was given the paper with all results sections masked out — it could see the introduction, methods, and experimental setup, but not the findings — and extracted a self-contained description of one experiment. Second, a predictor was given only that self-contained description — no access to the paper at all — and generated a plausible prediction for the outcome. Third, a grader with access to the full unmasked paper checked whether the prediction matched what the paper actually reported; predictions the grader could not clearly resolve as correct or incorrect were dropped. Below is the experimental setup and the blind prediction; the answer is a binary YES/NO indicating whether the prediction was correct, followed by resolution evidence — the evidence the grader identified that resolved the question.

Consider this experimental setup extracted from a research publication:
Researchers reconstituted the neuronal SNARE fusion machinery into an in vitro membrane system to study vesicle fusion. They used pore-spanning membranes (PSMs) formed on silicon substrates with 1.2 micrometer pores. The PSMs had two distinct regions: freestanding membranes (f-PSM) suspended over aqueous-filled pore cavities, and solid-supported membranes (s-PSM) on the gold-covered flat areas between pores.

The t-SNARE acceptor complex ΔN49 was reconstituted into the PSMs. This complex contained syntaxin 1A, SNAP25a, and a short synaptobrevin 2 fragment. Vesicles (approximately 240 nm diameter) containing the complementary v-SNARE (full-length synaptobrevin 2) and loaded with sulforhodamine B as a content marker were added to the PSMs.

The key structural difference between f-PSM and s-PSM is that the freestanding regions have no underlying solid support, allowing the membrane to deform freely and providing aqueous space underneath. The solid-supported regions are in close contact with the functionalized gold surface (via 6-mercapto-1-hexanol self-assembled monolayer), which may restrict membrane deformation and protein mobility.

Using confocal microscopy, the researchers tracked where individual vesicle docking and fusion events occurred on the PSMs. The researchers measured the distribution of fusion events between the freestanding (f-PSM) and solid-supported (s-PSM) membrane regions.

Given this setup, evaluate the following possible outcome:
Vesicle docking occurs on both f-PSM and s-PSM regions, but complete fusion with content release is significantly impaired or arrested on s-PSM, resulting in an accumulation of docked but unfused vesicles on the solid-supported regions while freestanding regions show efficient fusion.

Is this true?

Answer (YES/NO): NO